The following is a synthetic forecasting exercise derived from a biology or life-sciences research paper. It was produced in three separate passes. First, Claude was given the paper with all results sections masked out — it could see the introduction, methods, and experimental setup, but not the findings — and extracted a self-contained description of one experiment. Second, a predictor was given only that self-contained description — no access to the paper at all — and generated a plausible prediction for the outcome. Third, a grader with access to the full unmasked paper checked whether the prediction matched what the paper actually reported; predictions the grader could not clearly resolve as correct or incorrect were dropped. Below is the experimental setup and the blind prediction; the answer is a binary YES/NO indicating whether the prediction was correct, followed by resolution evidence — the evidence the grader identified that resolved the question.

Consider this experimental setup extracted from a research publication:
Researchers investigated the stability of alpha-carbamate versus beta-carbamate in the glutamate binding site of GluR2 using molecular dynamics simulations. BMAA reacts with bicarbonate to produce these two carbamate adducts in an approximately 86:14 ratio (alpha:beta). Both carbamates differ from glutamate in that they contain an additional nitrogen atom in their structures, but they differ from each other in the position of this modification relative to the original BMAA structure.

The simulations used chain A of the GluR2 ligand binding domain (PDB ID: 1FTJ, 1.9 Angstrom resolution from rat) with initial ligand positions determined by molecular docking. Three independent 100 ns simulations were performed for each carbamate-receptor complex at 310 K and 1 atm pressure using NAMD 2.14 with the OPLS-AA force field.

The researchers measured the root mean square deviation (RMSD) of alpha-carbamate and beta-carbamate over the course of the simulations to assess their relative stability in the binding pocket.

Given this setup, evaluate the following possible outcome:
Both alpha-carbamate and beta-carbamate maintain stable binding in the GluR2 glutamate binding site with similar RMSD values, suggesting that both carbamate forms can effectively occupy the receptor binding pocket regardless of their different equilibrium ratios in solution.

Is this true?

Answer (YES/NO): NO